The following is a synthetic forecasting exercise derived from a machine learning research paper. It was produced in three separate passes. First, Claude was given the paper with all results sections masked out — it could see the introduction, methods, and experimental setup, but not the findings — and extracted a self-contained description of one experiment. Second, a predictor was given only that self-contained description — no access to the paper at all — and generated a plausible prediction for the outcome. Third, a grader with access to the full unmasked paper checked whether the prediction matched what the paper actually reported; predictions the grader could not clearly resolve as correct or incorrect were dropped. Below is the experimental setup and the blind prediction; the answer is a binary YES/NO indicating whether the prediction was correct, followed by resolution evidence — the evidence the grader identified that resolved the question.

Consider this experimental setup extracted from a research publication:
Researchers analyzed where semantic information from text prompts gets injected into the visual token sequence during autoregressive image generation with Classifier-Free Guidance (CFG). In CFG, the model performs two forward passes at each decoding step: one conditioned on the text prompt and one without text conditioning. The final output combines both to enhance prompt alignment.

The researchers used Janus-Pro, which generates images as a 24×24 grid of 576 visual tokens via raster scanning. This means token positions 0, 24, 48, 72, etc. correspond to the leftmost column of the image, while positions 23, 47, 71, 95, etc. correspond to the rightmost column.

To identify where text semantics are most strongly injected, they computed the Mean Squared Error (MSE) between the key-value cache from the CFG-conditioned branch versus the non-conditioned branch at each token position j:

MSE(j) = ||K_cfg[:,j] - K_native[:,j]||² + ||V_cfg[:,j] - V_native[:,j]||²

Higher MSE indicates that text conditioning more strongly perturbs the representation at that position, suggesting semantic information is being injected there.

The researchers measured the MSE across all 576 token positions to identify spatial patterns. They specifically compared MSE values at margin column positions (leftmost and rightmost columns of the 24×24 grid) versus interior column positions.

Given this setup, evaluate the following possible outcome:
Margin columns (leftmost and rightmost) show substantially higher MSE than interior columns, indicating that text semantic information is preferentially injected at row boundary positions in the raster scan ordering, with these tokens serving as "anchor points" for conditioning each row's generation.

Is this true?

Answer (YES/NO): YES